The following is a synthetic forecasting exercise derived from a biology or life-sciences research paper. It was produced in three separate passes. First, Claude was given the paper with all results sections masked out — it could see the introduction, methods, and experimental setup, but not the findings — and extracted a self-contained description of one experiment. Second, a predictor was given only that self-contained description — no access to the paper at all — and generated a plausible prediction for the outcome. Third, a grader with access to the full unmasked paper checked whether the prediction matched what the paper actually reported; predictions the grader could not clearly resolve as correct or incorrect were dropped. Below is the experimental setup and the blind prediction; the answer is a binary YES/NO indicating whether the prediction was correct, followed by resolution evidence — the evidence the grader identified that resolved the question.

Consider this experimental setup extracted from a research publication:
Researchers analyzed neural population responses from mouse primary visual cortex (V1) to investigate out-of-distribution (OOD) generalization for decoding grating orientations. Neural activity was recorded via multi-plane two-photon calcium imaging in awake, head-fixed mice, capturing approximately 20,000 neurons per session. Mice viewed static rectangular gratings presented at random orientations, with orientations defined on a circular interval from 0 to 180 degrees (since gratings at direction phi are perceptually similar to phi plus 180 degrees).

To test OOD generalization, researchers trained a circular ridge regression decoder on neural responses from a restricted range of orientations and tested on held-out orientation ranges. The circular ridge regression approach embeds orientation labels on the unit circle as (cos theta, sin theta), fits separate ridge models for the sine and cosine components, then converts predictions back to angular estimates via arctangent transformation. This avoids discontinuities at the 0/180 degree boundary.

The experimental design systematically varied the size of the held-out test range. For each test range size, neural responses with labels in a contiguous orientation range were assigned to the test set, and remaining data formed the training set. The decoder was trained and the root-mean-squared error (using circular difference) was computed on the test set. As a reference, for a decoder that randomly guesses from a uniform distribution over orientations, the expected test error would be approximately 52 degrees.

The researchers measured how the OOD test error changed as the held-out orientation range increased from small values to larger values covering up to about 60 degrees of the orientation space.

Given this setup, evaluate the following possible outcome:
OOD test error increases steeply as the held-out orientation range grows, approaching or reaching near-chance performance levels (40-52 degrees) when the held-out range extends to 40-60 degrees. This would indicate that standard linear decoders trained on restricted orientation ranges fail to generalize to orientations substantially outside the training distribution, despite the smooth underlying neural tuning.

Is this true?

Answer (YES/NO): NO